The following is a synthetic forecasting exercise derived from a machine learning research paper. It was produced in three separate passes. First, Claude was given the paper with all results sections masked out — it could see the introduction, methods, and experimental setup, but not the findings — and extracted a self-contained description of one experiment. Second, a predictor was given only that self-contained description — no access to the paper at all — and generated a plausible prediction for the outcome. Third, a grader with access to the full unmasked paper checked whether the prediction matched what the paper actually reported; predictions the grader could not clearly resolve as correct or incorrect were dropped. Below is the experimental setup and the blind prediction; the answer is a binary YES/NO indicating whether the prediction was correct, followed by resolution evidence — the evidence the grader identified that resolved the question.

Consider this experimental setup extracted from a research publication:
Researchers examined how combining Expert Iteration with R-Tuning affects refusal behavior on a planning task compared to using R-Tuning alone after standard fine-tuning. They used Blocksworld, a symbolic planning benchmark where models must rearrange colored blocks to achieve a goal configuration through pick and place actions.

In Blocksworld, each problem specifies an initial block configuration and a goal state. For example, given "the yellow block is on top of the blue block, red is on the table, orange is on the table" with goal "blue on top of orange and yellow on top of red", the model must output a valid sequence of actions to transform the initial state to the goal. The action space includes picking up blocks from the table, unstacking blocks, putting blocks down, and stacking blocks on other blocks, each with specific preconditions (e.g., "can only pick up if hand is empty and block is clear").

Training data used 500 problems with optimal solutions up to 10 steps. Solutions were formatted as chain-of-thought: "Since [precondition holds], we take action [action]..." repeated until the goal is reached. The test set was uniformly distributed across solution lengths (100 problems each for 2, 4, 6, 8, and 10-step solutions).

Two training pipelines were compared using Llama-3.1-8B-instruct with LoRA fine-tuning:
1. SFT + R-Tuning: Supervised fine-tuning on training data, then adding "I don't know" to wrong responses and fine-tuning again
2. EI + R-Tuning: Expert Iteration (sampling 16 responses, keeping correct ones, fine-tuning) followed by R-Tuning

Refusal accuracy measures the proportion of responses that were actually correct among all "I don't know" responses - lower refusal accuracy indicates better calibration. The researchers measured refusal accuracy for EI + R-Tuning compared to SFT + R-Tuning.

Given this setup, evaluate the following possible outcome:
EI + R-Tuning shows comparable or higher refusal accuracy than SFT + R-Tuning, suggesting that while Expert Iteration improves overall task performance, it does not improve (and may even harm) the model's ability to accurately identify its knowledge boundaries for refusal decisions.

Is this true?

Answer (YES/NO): YES